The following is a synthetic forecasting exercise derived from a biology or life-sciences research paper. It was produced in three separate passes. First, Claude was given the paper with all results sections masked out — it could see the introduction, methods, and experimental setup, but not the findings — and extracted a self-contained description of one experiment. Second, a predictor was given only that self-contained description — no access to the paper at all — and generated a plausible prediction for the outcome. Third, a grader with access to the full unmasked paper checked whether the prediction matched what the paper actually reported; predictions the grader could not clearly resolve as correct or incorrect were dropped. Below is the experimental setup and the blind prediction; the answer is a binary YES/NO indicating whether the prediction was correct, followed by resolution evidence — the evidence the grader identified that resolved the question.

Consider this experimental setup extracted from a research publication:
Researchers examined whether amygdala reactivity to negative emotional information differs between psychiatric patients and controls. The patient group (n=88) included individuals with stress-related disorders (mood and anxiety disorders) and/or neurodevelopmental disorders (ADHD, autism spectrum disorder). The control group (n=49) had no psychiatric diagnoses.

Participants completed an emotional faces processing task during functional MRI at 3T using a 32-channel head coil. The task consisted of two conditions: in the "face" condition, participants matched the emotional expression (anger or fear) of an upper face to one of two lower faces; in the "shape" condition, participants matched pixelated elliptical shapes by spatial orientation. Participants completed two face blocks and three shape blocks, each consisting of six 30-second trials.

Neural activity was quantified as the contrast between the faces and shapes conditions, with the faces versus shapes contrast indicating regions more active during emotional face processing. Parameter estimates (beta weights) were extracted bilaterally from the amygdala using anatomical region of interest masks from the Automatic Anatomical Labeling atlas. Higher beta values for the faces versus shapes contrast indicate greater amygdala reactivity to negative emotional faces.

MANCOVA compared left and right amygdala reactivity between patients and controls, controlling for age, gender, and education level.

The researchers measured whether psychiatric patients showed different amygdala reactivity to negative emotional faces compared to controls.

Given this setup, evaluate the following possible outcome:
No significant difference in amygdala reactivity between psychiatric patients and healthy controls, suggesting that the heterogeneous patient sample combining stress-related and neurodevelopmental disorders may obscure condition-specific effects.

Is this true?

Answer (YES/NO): YES